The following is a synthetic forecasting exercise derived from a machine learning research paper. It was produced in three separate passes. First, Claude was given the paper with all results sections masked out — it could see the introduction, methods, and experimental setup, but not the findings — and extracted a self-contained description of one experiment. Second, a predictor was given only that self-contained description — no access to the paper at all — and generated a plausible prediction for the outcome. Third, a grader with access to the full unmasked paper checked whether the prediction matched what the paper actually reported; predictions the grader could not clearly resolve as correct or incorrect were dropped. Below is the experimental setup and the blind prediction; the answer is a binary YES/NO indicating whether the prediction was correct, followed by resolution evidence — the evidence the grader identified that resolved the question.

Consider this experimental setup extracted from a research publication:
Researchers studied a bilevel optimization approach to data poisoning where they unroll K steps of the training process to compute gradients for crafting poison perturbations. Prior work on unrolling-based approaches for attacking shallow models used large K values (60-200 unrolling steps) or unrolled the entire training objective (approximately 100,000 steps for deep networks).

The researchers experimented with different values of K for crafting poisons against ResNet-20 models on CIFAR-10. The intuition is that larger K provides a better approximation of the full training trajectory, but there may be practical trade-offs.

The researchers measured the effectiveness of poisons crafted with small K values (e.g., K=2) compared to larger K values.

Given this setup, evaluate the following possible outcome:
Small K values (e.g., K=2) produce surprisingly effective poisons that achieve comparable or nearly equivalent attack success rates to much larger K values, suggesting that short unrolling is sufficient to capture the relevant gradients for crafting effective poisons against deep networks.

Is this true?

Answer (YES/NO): YES